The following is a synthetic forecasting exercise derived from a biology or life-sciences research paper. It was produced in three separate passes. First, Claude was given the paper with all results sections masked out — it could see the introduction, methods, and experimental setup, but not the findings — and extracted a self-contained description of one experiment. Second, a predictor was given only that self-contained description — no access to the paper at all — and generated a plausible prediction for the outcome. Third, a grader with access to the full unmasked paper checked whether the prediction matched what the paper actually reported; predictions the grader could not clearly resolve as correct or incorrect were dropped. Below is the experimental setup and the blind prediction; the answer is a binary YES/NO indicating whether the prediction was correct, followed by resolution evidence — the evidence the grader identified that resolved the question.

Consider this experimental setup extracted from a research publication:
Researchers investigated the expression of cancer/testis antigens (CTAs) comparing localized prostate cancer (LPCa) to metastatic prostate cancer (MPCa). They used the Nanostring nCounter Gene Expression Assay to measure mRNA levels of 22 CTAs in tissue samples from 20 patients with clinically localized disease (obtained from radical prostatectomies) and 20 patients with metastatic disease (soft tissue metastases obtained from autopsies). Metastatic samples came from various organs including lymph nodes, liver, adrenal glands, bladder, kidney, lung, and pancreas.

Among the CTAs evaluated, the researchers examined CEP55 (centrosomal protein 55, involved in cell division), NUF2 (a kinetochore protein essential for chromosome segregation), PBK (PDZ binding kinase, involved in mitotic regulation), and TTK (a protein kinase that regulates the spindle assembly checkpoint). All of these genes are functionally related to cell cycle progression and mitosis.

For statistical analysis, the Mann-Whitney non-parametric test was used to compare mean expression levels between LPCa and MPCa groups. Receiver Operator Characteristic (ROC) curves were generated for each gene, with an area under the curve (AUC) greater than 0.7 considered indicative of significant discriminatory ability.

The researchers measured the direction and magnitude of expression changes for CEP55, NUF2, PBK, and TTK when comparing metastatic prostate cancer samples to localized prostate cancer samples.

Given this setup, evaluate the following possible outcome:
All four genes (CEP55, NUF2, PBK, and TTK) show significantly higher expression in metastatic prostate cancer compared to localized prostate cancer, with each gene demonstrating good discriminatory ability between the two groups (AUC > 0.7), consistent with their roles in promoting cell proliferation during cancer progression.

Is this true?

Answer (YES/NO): YES